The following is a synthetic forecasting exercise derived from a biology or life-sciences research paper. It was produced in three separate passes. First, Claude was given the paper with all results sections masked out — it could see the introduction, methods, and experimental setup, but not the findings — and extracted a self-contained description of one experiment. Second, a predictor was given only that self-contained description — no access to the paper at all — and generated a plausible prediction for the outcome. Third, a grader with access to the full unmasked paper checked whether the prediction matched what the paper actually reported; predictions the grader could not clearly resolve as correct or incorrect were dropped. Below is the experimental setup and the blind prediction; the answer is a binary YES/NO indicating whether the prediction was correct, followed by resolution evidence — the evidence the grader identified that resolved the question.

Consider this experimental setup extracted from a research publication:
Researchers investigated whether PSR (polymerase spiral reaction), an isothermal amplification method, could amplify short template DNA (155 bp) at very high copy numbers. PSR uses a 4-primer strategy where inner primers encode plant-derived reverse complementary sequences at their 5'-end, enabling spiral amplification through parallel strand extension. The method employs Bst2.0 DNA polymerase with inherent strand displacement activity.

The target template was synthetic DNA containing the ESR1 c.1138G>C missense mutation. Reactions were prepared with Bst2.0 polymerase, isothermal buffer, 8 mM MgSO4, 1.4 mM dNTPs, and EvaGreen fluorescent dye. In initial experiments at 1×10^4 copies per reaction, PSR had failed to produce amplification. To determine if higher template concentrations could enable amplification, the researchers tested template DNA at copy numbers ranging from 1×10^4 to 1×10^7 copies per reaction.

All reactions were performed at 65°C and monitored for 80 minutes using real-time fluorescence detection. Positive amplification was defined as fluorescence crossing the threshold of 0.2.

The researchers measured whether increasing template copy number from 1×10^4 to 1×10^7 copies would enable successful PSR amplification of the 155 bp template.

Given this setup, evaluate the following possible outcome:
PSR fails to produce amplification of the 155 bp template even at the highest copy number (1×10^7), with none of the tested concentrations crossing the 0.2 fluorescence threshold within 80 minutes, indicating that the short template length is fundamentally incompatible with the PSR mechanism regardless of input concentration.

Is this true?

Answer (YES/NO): YES